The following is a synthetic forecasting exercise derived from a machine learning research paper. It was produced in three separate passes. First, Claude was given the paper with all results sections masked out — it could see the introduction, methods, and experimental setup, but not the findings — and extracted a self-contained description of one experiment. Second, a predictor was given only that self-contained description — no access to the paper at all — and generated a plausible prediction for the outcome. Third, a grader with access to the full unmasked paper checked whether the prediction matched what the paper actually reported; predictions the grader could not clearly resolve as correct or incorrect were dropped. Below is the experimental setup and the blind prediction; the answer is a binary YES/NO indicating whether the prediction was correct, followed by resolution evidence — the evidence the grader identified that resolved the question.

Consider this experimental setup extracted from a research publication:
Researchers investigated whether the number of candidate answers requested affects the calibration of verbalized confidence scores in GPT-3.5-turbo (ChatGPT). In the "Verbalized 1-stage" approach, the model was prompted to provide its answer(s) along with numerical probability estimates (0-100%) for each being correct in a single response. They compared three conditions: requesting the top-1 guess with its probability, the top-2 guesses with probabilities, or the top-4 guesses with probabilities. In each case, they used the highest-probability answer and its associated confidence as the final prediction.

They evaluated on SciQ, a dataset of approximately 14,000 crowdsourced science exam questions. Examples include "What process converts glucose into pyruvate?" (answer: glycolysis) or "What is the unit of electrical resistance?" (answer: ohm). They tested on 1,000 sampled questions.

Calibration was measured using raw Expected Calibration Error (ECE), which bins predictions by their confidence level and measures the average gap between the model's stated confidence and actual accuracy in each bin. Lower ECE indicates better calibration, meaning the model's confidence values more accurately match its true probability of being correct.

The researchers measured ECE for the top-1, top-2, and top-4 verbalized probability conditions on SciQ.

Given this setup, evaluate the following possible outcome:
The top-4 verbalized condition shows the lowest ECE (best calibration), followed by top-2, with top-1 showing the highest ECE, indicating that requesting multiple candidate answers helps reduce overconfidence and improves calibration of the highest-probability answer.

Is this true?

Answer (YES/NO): YES